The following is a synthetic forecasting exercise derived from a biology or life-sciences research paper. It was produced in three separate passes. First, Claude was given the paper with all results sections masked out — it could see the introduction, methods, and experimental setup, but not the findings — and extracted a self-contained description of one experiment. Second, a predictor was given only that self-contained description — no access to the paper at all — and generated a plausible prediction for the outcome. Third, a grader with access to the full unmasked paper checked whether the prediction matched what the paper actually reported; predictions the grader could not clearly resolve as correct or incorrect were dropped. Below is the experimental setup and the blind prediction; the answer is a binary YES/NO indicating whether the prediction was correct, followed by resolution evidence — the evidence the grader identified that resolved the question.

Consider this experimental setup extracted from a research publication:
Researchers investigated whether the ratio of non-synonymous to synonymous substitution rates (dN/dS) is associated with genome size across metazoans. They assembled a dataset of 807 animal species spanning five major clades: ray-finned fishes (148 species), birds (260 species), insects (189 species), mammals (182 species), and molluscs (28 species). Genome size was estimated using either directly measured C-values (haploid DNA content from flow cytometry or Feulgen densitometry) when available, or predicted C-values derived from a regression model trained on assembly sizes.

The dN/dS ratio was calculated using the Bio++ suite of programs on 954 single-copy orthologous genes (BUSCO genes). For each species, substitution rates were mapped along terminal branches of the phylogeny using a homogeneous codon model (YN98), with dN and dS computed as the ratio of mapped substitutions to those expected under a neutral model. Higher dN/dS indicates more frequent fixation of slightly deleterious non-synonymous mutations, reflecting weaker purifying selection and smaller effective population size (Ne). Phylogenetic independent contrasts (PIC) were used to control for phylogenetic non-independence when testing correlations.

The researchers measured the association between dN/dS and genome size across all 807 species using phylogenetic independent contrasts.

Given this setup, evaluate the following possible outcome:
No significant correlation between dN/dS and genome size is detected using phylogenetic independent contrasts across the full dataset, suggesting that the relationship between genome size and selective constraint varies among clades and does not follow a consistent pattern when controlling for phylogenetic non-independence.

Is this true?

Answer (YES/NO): YES